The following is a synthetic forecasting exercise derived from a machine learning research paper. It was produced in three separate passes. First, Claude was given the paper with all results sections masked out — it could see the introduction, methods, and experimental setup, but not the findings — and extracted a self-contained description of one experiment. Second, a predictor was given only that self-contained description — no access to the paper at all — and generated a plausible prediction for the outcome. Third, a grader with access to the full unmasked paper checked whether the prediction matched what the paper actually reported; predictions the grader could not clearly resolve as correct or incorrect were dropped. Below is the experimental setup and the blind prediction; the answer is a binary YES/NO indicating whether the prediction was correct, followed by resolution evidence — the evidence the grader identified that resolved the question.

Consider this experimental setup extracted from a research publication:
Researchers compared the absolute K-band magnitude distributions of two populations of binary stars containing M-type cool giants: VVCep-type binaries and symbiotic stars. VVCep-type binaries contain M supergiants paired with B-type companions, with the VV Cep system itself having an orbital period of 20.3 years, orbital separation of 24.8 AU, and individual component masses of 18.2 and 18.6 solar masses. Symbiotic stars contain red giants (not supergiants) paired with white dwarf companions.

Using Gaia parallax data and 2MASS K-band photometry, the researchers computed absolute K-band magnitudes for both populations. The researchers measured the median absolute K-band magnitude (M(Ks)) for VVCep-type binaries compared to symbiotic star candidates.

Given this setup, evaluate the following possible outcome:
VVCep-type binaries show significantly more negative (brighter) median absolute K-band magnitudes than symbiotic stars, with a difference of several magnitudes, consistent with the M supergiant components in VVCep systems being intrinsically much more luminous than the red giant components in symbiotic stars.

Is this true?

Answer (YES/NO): YES